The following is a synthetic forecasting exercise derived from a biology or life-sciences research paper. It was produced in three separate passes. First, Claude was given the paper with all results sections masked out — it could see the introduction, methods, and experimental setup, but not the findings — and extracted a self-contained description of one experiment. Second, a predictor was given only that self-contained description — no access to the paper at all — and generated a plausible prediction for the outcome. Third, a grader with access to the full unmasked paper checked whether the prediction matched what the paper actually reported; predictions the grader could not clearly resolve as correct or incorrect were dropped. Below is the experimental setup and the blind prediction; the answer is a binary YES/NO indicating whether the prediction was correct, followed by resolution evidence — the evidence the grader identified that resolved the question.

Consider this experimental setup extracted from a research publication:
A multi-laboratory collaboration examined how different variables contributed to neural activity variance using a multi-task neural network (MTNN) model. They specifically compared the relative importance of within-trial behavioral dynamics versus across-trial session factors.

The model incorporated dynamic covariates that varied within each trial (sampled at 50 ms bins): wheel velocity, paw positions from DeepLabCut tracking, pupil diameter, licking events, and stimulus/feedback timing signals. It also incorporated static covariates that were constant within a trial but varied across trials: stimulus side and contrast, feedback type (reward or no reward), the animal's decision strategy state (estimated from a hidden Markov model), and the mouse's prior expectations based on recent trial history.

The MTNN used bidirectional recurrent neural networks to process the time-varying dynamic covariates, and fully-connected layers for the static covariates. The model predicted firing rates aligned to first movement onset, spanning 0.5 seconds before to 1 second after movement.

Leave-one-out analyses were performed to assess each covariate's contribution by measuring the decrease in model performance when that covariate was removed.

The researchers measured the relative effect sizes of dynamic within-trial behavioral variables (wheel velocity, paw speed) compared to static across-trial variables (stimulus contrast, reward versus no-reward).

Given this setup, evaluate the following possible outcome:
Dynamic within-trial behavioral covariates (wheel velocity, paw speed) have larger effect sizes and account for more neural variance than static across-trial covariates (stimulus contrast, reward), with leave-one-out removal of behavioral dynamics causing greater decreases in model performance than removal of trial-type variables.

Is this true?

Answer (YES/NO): YES